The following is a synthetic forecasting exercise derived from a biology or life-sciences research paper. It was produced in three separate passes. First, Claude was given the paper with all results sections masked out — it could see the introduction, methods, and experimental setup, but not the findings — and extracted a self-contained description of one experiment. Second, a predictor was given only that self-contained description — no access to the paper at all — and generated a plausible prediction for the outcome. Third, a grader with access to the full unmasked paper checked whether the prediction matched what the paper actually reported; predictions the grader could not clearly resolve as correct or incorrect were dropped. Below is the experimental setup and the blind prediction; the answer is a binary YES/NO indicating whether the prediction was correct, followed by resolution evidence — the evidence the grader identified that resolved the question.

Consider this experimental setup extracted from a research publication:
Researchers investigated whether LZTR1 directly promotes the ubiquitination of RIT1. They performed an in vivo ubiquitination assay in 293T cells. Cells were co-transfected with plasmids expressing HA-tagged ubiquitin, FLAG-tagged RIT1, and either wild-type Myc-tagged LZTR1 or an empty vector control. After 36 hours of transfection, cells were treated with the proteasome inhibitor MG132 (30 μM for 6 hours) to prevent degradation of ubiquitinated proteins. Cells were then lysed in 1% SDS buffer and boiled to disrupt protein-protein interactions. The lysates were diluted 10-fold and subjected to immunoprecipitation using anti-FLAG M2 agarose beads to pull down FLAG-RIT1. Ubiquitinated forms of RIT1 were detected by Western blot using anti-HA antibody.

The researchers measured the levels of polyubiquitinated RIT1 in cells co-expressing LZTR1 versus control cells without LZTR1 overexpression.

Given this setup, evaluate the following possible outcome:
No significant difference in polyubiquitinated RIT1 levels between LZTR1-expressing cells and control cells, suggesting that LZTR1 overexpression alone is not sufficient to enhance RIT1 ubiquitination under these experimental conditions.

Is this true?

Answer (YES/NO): NO